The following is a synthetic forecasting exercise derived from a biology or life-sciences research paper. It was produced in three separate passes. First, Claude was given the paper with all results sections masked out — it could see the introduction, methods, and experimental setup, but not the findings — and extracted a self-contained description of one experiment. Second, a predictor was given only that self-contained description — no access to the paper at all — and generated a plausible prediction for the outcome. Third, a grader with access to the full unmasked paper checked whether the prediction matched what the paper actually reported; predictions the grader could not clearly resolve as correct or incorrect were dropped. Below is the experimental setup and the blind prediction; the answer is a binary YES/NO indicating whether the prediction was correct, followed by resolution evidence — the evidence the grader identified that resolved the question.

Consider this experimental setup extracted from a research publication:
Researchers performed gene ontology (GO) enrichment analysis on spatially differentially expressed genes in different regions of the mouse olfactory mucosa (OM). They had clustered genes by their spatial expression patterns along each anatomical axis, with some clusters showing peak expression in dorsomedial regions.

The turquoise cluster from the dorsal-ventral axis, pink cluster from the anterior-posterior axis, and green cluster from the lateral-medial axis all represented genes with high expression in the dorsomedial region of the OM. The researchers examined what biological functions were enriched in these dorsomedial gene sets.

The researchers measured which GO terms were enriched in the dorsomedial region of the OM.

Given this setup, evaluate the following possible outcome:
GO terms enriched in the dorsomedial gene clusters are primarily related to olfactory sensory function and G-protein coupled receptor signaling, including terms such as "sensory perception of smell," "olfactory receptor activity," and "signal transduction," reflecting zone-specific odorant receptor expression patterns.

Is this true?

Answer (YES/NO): NO